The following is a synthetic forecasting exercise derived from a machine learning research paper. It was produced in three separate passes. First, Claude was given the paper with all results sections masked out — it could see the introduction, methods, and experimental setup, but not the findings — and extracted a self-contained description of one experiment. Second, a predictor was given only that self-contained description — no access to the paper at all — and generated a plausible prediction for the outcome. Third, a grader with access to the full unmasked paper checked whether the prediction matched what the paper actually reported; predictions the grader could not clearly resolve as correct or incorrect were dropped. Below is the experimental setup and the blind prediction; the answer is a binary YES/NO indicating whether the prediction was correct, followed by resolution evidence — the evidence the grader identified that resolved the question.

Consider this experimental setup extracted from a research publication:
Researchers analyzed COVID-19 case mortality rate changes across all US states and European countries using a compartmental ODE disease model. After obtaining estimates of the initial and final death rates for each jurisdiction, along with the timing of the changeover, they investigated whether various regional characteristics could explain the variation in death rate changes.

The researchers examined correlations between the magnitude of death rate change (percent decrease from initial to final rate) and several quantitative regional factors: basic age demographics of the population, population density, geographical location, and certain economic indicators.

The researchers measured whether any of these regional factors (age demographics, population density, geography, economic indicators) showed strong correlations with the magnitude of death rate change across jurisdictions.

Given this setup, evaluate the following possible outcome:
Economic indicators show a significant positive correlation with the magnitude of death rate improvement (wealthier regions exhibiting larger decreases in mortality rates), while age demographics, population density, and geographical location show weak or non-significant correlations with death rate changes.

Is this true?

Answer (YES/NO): NO